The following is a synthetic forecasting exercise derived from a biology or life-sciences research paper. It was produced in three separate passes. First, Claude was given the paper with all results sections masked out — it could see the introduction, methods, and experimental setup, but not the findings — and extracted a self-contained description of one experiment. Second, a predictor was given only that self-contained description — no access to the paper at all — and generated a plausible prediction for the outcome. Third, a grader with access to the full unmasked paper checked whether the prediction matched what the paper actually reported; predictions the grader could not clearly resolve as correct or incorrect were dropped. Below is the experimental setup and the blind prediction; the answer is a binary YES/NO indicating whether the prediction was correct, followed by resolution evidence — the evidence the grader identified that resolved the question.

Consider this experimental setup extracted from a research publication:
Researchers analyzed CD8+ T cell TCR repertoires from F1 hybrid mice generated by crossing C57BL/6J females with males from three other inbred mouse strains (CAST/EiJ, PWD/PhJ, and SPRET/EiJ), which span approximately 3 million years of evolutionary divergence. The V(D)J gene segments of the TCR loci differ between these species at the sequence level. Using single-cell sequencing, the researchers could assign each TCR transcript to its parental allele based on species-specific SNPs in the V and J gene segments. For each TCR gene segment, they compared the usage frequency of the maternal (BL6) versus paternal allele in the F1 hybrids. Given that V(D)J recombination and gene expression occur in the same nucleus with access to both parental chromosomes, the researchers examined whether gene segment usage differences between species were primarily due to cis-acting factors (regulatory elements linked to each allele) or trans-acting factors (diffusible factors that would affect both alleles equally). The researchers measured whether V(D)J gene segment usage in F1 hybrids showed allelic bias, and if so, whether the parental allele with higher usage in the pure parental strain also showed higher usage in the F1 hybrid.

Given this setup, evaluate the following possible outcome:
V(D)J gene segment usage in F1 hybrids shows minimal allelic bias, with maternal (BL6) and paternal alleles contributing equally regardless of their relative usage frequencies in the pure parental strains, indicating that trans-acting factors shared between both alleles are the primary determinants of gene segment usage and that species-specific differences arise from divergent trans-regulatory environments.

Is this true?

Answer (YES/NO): NO